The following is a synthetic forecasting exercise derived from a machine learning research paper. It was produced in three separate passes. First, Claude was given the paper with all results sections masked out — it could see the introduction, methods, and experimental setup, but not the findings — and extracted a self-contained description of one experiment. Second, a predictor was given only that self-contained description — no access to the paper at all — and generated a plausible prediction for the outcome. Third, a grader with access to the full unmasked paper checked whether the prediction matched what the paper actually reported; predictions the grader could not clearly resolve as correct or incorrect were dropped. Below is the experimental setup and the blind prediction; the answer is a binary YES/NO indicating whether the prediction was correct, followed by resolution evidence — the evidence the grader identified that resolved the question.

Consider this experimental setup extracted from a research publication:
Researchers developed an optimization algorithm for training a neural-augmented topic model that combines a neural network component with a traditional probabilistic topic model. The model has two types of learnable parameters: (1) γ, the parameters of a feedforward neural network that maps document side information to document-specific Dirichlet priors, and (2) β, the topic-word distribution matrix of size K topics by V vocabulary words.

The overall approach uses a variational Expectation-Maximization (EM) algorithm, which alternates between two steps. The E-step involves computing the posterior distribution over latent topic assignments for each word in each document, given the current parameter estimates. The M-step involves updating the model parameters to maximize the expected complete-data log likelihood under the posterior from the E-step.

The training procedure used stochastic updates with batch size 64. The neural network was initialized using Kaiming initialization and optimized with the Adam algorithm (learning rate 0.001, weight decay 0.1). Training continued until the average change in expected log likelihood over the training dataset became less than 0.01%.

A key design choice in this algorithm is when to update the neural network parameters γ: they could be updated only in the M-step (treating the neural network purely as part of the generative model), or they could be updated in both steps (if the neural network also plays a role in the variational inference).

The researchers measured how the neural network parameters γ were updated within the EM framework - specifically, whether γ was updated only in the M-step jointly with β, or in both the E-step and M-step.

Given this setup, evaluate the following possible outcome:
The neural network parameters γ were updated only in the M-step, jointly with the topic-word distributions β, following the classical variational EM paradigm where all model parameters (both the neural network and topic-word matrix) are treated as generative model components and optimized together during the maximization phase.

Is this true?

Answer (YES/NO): YES